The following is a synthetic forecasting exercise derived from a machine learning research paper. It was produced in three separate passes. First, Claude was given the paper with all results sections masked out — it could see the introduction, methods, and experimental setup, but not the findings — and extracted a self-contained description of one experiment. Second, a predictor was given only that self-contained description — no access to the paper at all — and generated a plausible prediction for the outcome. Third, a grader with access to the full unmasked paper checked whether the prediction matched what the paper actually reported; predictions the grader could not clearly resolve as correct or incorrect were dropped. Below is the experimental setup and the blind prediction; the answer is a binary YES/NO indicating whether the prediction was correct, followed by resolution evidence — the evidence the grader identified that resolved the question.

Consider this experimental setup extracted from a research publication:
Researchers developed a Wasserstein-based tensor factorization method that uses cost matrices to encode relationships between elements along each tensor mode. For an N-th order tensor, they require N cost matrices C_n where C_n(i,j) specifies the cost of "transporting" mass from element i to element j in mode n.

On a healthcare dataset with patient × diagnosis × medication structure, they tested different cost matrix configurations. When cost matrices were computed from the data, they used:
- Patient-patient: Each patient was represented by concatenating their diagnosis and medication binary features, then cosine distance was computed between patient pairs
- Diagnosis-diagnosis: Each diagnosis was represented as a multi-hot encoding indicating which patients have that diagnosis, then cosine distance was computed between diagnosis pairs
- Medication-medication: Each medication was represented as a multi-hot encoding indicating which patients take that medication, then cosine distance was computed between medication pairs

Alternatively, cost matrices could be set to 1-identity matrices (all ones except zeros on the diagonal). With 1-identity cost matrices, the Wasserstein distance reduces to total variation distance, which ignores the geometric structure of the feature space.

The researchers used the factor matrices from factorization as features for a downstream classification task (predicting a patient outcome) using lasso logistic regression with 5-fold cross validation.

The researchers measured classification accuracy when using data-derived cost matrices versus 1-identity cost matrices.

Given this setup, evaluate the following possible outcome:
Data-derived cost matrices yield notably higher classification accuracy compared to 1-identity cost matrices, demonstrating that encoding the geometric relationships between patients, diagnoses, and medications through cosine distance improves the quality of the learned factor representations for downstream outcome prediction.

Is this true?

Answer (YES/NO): NO